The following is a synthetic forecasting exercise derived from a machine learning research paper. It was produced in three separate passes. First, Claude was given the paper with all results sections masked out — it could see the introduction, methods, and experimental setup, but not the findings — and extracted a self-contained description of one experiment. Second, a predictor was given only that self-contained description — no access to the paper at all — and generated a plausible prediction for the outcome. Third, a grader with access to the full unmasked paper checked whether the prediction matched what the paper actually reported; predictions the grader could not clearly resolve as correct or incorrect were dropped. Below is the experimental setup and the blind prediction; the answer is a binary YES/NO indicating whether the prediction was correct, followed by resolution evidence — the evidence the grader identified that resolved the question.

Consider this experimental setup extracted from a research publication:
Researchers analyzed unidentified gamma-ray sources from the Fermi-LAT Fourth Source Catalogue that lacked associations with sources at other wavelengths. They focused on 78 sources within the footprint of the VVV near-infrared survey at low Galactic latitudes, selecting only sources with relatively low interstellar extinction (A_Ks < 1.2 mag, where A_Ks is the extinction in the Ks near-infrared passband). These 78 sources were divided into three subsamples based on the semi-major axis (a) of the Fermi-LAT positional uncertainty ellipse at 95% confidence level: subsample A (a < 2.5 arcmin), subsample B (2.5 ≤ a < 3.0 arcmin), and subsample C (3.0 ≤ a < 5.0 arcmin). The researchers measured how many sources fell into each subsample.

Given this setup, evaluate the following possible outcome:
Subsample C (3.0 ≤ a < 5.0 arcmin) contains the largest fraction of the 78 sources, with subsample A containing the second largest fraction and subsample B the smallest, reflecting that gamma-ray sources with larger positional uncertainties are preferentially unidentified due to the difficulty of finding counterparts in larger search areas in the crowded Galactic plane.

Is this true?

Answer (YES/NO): YES